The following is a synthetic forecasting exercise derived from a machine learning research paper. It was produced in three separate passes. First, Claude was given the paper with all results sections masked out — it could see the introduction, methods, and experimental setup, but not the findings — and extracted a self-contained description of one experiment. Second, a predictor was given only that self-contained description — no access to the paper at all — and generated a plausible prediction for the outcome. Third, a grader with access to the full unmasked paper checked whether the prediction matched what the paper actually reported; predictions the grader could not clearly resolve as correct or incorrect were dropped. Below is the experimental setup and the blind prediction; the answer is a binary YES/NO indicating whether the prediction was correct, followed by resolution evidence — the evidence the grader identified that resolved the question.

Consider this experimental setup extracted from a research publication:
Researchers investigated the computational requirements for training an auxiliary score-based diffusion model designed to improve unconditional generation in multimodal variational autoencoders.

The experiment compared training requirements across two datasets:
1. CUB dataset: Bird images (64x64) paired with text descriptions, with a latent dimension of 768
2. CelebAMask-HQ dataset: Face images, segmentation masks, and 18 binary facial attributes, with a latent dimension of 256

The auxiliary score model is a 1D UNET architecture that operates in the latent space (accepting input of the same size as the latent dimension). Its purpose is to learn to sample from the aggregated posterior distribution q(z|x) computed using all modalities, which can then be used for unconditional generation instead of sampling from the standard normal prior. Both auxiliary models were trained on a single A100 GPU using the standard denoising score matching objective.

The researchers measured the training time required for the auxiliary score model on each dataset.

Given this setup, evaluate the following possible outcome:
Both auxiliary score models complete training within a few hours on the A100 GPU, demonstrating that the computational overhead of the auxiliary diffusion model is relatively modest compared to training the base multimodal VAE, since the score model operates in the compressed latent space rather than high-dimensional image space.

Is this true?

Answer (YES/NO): NO